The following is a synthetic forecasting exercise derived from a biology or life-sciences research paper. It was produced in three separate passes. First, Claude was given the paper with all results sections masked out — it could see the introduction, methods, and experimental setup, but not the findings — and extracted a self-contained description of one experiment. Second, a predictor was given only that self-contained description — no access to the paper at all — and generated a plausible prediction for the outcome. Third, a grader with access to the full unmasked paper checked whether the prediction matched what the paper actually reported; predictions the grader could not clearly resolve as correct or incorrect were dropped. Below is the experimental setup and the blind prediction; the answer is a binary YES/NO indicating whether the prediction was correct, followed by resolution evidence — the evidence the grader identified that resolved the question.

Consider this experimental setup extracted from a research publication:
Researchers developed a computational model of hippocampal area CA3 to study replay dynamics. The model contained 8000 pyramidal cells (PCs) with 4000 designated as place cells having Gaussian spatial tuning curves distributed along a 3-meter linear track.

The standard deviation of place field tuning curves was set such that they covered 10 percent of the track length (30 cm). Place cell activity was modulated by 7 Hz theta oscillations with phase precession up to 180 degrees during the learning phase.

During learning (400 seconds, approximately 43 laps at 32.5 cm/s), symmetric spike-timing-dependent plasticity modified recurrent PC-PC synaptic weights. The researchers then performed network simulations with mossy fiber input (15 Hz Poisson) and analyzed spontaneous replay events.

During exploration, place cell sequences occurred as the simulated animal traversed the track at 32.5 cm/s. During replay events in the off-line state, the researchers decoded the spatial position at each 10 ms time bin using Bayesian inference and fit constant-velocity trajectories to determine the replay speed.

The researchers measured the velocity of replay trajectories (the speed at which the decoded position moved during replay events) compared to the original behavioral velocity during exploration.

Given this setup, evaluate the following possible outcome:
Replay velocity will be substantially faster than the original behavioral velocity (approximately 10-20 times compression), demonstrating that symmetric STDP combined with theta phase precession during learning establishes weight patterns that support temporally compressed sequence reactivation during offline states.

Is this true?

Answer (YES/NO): YES